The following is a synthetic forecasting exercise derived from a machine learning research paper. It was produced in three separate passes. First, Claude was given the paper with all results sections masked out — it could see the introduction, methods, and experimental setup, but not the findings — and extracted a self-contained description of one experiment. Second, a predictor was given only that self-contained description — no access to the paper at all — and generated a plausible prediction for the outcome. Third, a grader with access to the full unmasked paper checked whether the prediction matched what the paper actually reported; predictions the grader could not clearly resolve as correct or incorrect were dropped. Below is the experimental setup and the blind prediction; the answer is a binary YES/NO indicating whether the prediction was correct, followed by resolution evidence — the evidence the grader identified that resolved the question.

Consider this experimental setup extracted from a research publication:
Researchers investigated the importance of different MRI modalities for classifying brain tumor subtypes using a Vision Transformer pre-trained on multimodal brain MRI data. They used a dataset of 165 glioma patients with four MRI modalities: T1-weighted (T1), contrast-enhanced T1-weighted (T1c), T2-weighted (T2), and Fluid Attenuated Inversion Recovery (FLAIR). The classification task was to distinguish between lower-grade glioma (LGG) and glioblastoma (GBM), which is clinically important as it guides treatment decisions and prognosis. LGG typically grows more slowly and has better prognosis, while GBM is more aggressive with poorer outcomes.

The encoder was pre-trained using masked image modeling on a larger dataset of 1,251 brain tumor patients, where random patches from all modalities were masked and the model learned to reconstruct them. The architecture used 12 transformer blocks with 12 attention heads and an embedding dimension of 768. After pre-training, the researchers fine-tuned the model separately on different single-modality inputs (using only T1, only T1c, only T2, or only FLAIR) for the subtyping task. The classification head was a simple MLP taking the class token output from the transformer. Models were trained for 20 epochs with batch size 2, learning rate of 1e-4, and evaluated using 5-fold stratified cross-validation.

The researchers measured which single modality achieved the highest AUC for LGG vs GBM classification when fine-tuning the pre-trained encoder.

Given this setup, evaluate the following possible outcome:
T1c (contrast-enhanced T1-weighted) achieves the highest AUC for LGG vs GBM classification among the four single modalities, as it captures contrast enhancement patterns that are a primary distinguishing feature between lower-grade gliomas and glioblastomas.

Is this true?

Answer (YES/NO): YES